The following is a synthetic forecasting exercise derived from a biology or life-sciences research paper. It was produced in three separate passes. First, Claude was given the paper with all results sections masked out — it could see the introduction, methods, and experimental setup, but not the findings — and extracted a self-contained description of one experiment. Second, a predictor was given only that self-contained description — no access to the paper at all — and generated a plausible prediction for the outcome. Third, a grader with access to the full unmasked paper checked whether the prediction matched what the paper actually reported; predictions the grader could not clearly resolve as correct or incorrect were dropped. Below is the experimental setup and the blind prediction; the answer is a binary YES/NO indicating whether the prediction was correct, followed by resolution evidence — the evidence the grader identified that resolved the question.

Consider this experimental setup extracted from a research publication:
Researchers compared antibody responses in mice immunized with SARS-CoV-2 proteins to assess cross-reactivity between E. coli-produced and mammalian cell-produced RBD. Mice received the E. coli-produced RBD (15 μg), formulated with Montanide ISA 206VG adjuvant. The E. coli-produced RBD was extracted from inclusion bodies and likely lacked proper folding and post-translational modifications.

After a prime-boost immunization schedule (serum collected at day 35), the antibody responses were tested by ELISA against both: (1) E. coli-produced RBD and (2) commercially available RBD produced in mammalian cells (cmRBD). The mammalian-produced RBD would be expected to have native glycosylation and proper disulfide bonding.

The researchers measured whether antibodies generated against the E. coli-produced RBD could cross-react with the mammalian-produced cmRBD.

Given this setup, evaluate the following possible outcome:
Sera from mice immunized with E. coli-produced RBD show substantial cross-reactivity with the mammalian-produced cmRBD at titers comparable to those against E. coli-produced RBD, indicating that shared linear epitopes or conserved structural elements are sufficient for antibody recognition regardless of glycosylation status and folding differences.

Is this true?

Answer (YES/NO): NO